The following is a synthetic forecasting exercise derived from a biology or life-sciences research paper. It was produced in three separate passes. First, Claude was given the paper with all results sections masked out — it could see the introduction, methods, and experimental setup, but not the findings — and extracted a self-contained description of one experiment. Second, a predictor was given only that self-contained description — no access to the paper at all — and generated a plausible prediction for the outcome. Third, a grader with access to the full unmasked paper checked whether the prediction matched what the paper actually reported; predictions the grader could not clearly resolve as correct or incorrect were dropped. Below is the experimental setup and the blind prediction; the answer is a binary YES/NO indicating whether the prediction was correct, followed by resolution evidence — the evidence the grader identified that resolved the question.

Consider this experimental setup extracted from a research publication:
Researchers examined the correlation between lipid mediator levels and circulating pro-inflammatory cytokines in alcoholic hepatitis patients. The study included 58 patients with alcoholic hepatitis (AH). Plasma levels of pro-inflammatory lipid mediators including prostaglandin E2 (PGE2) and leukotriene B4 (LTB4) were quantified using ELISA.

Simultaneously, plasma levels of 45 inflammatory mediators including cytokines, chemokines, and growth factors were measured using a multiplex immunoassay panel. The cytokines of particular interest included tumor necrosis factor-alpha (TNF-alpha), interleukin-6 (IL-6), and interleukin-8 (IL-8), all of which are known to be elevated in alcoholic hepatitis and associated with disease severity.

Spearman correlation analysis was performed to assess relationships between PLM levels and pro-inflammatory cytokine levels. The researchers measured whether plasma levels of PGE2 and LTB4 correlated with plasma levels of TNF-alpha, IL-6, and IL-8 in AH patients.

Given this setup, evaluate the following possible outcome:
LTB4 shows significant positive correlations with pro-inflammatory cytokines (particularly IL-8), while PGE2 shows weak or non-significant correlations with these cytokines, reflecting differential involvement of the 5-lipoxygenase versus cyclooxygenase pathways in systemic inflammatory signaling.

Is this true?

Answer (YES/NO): NO